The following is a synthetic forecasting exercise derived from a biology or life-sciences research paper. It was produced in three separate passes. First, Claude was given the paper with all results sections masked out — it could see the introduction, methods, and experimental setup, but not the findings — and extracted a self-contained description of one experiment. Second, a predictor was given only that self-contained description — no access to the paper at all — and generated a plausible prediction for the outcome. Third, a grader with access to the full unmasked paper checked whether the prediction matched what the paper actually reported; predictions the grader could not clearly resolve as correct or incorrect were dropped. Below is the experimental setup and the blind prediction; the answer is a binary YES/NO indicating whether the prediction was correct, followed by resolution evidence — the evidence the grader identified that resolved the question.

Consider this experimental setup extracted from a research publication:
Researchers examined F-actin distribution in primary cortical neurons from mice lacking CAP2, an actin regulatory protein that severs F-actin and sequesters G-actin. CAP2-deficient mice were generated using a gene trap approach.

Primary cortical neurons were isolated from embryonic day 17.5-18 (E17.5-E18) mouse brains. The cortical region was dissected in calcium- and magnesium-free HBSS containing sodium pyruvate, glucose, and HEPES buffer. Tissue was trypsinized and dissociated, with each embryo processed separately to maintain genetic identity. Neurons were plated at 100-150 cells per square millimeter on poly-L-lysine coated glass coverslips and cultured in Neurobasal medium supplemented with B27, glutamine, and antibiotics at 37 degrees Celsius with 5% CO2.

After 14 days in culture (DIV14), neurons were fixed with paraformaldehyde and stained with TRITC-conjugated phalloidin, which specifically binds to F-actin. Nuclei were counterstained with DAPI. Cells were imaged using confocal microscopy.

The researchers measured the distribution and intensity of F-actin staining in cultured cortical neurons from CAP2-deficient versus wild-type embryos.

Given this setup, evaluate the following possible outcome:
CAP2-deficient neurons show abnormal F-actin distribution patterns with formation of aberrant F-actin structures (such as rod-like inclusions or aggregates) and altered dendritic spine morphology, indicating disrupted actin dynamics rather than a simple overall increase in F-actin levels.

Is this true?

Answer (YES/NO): YES